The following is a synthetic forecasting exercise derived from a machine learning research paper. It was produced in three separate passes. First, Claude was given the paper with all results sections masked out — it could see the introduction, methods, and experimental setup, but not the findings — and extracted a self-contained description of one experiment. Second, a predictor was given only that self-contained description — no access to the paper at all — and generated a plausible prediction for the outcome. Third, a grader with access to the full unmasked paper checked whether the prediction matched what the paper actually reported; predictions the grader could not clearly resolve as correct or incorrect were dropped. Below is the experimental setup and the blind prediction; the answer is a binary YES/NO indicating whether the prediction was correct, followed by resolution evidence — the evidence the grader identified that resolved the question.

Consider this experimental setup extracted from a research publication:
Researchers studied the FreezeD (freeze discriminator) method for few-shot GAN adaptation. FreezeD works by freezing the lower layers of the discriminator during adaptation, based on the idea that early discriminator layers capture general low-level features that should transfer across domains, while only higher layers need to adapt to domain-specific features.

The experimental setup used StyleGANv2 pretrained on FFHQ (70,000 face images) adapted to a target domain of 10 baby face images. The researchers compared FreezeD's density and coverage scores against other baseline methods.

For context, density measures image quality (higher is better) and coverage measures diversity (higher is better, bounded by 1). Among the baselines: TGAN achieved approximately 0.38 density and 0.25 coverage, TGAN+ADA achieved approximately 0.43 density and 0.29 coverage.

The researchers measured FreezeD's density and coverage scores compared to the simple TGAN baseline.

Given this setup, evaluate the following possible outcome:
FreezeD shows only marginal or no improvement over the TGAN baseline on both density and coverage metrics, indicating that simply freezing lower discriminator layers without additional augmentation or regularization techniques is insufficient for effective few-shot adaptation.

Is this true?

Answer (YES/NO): NO